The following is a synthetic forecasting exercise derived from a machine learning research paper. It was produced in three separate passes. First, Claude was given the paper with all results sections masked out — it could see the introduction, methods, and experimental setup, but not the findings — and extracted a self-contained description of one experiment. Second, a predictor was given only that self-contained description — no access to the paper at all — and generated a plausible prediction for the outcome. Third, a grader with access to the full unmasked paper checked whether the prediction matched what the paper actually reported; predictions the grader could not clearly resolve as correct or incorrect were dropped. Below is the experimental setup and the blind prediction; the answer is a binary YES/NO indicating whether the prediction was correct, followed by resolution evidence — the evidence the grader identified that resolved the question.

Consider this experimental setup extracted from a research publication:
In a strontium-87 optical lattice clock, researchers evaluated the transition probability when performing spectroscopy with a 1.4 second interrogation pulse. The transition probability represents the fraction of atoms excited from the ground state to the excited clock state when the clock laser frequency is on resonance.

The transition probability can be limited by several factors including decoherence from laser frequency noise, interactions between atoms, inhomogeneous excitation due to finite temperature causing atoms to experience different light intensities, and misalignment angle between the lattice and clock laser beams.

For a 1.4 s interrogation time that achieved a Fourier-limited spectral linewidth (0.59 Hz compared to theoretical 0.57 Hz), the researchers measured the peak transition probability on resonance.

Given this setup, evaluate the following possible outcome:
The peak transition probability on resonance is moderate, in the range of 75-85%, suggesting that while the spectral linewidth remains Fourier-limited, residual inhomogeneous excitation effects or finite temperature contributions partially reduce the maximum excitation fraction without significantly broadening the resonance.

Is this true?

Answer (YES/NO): NO